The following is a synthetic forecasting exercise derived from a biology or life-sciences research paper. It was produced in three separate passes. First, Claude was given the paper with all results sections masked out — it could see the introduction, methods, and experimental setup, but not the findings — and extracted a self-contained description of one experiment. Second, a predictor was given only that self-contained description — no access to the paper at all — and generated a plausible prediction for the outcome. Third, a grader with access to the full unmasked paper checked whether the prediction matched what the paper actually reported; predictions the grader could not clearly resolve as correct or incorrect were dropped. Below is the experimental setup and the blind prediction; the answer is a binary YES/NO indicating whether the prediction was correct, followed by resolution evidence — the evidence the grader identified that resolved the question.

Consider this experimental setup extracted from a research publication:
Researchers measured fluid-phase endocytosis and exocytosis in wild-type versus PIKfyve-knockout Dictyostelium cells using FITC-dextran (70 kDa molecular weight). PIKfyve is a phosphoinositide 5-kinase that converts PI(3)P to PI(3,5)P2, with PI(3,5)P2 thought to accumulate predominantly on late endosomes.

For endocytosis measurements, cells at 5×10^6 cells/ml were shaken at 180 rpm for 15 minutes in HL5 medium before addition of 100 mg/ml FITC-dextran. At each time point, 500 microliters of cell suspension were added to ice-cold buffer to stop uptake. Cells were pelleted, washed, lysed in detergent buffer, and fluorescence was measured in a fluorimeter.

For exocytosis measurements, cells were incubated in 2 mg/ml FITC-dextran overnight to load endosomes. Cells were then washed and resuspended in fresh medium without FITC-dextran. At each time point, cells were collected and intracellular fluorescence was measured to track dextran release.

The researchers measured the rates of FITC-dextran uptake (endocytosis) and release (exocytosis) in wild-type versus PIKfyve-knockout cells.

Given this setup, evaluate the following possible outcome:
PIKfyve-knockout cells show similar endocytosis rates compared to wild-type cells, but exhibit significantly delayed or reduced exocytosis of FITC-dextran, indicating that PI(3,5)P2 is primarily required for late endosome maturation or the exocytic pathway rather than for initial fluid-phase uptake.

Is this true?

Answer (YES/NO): NO